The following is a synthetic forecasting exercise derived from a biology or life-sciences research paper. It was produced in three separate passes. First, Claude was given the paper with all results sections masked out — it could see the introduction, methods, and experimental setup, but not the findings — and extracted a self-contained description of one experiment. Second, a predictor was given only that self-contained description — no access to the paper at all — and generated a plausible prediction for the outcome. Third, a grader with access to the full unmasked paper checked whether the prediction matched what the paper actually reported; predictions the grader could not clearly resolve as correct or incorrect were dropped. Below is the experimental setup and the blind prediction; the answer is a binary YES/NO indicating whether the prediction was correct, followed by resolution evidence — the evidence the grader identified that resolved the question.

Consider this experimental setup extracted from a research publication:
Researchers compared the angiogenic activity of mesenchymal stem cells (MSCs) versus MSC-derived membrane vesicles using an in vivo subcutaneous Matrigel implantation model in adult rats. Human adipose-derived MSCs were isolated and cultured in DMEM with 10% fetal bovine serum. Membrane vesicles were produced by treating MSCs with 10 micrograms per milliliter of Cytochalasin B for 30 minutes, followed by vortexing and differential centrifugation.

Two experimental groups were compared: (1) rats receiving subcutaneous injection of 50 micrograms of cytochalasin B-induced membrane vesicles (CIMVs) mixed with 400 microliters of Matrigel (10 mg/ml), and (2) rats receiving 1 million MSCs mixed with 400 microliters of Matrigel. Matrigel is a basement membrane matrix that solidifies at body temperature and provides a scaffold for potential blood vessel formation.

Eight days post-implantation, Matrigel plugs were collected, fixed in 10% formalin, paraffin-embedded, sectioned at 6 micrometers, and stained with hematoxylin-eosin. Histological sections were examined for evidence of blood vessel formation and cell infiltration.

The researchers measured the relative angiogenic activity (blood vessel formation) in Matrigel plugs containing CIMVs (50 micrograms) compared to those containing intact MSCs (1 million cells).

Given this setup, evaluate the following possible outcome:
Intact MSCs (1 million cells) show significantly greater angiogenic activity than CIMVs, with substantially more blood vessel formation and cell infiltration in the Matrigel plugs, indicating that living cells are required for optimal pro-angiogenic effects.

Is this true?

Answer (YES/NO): YES